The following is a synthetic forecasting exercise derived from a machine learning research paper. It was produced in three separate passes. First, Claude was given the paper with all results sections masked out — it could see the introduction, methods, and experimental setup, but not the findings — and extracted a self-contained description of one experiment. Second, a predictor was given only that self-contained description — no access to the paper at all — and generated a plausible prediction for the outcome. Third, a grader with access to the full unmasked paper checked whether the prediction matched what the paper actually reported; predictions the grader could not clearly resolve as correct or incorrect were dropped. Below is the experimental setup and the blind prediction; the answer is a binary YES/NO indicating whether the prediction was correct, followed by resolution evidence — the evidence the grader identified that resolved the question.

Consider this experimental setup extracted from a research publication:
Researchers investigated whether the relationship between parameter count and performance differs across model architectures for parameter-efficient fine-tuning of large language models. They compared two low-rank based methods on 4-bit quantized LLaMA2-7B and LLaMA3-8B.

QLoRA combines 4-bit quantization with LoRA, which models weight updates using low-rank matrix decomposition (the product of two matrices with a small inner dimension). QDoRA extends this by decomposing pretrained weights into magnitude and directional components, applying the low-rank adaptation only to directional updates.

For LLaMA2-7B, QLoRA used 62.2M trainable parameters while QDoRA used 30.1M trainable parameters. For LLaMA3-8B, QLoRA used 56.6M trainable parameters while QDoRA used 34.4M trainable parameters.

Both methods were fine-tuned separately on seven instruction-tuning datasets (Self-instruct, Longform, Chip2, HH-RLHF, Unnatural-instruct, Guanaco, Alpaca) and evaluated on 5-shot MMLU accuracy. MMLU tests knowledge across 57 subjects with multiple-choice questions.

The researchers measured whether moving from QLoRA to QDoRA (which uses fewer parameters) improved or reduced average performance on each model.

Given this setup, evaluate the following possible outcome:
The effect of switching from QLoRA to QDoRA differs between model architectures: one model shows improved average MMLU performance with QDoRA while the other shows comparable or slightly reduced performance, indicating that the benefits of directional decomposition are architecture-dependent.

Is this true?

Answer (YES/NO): YES